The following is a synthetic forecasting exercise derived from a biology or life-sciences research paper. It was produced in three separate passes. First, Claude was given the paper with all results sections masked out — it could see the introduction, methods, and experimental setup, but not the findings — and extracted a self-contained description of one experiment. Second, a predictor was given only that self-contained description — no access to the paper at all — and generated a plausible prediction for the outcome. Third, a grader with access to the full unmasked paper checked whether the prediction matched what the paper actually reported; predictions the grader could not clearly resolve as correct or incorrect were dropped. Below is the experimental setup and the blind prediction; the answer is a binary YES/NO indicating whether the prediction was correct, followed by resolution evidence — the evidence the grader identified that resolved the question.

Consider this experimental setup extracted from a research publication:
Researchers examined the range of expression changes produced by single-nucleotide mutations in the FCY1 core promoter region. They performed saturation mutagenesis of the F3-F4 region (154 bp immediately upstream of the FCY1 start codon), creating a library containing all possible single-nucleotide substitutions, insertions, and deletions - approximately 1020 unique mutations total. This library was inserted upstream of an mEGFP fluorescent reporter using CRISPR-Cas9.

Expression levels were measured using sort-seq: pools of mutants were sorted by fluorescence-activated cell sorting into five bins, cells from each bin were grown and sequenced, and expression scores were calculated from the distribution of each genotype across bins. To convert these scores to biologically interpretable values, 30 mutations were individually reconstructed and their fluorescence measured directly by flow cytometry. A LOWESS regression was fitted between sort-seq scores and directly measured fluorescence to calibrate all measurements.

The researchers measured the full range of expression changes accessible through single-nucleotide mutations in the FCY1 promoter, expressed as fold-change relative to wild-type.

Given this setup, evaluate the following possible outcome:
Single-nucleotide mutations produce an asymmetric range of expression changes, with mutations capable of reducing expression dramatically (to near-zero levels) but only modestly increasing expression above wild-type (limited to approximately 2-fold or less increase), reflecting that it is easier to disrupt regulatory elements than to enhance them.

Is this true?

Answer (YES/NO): NO